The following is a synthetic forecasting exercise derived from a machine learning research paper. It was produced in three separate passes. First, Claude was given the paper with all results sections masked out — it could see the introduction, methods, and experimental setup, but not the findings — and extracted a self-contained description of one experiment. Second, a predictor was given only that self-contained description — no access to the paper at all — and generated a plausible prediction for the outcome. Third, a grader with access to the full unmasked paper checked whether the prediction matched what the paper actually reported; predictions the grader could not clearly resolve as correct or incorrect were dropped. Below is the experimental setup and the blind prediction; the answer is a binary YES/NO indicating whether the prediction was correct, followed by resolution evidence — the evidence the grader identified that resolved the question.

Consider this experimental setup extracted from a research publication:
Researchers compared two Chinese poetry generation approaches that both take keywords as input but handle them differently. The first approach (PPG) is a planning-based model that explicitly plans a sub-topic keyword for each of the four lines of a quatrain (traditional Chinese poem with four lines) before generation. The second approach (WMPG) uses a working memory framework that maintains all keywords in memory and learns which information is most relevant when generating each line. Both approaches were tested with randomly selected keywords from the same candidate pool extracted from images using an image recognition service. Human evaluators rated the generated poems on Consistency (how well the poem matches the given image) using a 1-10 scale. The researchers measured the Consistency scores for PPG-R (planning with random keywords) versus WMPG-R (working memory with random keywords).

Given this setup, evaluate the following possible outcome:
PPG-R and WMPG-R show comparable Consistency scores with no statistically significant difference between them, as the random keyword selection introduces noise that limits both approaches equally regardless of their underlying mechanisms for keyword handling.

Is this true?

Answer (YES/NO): NO